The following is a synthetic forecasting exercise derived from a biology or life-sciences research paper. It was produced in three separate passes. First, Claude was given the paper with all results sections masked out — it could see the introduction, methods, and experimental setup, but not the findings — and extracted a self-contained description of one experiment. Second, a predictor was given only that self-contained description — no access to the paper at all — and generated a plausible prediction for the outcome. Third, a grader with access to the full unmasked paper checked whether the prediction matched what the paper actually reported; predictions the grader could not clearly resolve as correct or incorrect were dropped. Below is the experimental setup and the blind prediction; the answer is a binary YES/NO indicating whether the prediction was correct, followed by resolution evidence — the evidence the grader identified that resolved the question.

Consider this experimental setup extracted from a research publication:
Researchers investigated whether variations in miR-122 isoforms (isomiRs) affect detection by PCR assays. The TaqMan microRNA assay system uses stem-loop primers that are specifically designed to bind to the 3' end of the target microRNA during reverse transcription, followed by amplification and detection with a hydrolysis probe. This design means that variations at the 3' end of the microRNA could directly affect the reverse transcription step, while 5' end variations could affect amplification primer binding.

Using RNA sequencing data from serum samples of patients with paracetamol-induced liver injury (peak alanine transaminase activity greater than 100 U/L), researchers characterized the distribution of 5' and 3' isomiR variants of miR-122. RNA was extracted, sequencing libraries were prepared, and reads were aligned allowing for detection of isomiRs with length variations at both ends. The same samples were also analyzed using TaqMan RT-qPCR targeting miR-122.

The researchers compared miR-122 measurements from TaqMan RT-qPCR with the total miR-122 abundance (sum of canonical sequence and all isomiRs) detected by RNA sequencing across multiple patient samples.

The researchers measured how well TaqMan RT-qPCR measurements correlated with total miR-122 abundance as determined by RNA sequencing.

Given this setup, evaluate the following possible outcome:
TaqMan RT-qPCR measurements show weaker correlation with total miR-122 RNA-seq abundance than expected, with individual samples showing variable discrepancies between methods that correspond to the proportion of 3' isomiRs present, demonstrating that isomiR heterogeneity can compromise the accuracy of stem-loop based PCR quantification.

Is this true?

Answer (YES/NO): YES